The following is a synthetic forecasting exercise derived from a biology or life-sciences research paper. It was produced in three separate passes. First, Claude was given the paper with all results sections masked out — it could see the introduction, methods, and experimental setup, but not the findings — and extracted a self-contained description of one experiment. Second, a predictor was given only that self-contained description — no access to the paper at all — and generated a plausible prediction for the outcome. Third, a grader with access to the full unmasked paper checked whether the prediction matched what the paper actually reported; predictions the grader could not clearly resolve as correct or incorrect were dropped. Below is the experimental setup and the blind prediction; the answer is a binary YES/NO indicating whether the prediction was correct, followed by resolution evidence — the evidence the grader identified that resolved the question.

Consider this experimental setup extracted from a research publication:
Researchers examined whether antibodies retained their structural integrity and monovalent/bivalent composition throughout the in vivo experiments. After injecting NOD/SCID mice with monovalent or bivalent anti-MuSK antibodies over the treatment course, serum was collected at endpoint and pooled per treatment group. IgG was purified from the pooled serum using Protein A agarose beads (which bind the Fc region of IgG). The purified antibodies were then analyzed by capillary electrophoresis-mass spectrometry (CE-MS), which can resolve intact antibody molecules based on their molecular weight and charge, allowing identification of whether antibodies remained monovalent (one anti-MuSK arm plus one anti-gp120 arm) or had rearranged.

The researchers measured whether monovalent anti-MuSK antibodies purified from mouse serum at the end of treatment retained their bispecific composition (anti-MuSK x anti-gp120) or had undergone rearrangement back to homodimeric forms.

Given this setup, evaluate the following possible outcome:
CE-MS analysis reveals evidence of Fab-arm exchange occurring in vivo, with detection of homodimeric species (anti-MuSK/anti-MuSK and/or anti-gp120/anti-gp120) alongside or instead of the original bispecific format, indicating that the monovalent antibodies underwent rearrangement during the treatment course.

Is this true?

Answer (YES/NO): NO